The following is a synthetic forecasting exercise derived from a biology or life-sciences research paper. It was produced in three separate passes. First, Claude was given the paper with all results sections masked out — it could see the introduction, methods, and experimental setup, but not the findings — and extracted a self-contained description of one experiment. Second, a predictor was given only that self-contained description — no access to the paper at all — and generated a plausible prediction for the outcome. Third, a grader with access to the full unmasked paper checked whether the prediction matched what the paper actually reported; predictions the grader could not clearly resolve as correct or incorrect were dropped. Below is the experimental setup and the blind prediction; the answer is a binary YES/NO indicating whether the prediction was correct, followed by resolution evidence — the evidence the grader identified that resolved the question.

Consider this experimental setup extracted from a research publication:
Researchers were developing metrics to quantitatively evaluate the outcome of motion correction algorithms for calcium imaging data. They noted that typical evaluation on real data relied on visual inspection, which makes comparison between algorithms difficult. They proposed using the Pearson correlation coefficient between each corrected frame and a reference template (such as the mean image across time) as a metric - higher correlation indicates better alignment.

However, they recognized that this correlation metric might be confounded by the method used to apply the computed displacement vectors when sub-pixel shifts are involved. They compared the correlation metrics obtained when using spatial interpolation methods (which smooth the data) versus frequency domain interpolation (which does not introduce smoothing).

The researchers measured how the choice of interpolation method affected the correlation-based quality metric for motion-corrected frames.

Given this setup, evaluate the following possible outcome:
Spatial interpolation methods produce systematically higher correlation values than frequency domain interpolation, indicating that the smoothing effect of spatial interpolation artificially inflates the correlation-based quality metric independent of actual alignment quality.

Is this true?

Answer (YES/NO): YES